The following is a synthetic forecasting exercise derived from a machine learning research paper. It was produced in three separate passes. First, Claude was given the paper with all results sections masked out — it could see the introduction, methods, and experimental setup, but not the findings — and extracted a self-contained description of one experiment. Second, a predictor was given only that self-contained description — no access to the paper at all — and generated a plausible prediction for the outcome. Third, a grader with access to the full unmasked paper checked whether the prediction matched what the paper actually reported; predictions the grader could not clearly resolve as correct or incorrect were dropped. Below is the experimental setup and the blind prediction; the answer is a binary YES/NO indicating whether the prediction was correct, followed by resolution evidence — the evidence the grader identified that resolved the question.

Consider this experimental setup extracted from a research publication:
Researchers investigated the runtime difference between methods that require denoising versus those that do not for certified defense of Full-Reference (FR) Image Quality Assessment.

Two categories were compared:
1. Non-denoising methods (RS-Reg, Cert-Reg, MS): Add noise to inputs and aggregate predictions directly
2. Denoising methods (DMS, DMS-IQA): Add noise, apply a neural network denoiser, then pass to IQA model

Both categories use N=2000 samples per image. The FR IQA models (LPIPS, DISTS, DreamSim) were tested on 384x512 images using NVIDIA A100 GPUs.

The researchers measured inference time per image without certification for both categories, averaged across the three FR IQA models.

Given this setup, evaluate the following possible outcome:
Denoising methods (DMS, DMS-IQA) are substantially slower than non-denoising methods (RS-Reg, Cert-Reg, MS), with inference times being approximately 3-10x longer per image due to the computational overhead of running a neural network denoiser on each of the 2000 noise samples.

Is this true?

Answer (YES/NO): NO